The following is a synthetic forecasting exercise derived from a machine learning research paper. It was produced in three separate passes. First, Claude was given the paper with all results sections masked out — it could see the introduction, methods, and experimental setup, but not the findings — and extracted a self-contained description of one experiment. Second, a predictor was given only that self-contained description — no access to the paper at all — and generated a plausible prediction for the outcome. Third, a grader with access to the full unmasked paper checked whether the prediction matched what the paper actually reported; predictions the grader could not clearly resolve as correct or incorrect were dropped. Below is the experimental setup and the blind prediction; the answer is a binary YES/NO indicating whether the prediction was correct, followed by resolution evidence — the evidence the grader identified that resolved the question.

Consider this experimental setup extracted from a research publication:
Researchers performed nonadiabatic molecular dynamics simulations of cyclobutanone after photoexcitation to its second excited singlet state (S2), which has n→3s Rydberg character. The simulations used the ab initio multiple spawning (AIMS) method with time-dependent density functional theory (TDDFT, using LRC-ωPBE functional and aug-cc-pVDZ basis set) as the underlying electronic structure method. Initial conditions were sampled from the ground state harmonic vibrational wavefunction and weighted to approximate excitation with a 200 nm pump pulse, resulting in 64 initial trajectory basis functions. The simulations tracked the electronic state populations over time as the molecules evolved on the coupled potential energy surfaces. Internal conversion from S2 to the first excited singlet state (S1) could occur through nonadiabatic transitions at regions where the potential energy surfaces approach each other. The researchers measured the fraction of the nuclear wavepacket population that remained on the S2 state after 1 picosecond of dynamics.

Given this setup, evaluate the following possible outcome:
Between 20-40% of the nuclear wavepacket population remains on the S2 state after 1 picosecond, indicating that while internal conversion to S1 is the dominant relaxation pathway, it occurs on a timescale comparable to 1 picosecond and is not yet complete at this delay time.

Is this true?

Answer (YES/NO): NO